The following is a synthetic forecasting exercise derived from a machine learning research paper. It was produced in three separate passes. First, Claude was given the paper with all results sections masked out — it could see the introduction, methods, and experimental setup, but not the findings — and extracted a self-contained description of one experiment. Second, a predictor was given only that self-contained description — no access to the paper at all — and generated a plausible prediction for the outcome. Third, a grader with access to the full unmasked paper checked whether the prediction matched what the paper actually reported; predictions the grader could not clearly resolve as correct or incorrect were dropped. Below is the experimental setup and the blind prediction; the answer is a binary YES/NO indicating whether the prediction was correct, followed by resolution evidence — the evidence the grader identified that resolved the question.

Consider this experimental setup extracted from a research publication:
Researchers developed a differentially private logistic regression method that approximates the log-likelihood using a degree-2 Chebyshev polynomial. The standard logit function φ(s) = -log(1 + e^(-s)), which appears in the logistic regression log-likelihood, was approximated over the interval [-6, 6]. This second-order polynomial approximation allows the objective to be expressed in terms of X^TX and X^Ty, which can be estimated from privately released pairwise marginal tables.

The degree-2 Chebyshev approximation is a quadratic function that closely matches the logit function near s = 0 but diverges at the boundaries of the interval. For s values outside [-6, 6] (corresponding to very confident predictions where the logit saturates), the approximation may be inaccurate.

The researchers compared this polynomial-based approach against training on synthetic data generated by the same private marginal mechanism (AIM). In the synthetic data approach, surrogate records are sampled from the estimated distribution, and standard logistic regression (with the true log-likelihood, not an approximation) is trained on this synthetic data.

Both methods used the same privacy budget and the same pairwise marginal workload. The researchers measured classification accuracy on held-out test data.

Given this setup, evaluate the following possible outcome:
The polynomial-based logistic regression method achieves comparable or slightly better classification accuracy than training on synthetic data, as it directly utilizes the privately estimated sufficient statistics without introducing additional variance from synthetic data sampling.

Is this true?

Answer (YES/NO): YES